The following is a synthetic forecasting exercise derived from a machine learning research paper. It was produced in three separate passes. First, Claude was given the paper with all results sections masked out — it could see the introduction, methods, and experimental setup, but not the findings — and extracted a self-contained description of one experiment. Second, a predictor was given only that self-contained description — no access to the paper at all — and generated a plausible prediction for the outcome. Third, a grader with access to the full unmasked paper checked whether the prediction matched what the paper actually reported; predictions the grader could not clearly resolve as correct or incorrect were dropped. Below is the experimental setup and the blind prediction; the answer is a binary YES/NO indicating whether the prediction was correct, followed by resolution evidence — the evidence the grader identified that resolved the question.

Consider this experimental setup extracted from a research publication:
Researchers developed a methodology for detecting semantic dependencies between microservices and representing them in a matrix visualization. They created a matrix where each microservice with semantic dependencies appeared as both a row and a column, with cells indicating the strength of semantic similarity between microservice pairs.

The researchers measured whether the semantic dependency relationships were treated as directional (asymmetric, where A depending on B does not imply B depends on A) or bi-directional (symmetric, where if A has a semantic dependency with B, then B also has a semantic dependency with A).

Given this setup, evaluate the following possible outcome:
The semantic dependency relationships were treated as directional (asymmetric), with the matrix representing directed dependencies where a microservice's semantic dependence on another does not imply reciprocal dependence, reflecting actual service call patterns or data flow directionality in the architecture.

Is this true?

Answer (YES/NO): NO